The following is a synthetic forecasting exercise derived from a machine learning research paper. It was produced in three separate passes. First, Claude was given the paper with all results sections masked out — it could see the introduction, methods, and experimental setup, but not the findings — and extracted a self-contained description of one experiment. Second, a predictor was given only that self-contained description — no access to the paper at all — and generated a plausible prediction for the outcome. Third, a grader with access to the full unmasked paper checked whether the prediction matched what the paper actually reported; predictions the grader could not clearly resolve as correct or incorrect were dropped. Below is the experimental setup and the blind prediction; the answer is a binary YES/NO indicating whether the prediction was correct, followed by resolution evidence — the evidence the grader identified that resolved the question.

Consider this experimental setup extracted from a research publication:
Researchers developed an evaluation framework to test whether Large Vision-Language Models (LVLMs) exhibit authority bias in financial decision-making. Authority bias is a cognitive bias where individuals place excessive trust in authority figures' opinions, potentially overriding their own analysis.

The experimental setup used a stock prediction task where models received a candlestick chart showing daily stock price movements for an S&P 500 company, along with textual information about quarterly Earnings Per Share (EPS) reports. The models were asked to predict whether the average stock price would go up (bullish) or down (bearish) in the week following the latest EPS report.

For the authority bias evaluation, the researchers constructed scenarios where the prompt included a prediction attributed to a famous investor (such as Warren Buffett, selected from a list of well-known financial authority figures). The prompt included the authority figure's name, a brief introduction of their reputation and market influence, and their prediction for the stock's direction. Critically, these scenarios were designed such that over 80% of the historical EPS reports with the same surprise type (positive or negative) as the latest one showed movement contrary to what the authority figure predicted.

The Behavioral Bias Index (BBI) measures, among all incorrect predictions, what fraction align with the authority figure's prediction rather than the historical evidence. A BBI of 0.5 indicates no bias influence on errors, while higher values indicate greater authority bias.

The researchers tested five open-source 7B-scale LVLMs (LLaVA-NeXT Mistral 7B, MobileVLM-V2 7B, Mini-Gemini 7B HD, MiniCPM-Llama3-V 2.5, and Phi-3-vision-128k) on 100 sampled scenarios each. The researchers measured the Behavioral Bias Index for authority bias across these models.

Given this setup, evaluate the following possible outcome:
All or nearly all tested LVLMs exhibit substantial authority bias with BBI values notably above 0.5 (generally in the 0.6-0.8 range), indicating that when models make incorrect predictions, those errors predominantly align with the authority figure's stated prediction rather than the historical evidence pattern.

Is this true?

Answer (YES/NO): NO